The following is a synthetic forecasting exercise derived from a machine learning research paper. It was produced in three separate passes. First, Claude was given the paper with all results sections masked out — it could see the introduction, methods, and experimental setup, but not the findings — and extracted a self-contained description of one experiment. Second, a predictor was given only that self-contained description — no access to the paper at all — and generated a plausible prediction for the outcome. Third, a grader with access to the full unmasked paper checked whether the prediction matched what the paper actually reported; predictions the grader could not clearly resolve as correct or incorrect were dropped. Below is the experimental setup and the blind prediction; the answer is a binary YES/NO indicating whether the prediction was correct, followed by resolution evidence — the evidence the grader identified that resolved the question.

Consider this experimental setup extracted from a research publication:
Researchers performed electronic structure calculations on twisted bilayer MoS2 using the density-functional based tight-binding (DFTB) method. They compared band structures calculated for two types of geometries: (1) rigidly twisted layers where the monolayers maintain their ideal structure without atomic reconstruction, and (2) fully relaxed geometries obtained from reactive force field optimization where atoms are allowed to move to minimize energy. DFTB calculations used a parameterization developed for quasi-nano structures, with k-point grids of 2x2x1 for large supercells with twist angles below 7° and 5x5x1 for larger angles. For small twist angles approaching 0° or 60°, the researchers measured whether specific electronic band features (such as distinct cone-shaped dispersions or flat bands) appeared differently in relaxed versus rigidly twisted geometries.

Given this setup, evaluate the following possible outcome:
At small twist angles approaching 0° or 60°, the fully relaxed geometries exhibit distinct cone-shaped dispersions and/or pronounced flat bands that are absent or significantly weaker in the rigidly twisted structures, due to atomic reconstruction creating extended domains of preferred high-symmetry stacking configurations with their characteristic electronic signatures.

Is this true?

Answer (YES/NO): YES